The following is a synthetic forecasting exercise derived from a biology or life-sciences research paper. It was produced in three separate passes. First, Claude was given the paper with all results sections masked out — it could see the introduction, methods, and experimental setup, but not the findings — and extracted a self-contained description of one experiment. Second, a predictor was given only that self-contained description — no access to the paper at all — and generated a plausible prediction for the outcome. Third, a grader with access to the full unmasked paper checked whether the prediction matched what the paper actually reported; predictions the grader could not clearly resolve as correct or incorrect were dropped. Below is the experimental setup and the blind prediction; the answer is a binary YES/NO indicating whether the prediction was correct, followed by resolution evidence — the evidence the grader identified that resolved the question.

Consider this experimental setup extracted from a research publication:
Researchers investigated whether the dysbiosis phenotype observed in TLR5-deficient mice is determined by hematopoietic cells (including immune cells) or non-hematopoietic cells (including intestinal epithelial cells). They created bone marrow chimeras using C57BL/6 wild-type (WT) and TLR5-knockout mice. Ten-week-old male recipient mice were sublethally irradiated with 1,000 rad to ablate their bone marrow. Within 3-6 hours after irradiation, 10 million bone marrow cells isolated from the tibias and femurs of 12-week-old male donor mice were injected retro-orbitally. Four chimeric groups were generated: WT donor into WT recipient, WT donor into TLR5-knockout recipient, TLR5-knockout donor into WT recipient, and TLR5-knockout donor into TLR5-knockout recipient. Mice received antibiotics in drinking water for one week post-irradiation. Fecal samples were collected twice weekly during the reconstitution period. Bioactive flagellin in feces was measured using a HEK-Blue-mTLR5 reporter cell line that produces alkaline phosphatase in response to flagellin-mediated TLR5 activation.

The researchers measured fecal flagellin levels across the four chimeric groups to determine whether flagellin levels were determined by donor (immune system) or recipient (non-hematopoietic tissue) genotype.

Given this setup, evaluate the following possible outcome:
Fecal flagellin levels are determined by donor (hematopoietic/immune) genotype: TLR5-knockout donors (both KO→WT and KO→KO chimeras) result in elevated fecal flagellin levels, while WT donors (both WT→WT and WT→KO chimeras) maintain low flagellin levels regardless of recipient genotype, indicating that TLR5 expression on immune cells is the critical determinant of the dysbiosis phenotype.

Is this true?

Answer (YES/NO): NO